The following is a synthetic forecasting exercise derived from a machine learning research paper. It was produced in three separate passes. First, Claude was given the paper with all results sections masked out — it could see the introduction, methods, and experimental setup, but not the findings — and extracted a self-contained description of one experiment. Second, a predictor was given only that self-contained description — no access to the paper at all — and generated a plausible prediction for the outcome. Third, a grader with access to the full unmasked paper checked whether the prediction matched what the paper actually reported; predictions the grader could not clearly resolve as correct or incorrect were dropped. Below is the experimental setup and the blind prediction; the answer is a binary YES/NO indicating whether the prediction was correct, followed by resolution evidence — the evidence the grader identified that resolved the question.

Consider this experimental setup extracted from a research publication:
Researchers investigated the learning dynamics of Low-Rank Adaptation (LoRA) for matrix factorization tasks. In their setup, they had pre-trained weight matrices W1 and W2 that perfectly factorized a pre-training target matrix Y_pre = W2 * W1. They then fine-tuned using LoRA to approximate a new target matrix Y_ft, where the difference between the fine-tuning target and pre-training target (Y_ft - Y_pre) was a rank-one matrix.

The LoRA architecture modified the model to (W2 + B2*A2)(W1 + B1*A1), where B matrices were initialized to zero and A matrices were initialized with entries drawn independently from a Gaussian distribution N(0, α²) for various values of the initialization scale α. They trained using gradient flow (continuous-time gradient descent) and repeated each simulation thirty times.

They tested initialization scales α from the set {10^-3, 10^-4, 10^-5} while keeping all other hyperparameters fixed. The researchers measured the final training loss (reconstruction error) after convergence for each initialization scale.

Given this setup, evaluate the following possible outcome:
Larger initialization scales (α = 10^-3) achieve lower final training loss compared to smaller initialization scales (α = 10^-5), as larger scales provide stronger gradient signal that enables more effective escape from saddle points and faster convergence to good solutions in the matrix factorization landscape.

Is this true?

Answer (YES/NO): NO